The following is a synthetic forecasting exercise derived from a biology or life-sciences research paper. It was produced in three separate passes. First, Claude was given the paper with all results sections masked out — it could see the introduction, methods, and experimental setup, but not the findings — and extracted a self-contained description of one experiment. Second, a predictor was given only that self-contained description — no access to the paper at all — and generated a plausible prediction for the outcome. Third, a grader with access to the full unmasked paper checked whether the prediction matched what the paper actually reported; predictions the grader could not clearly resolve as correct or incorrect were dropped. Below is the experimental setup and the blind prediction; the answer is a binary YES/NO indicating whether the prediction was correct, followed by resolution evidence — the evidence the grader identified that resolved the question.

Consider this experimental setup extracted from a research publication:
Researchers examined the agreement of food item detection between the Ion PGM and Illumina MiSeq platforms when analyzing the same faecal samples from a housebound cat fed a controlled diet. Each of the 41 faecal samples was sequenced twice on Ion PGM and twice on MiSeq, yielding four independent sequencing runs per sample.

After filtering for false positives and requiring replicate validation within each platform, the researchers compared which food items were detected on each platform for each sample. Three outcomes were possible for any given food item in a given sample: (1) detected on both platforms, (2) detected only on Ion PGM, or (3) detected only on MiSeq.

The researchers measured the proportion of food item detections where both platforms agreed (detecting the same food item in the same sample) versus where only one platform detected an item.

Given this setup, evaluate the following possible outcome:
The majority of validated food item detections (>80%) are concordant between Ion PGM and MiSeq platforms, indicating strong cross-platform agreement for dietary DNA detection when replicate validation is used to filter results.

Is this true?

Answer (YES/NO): NO